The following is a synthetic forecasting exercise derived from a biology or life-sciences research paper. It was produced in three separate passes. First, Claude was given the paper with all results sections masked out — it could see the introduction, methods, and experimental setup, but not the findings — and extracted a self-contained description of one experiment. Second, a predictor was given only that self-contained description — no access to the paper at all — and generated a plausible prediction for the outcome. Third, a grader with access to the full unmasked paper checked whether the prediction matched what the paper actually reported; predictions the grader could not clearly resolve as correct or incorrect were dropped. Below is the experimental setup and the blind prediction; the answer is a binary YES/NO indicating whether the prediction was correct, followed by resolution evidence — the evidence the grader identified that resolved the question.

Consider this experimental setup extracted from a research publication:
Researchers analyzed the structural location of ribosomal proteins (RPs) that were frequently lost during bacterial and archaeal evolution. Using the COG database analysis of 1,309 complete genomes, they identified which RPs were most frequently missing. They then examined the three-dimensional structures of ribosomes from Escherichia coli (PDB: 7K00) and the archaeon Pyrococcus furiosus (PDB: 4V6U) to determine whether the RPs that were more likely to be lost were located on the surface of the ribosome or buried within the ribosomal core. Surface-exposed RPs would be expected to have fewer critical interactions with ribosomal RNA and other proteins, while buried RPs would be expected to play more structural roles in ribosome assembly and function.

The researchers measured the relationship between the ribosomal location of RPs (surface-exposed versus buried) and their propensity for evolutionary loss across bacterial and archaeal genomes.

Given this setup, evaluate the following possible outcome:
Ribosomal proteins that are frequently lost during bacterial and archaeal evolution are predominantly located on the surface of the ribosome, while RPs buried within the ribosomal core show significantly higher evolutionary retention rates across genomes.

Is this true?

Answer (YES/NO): NO